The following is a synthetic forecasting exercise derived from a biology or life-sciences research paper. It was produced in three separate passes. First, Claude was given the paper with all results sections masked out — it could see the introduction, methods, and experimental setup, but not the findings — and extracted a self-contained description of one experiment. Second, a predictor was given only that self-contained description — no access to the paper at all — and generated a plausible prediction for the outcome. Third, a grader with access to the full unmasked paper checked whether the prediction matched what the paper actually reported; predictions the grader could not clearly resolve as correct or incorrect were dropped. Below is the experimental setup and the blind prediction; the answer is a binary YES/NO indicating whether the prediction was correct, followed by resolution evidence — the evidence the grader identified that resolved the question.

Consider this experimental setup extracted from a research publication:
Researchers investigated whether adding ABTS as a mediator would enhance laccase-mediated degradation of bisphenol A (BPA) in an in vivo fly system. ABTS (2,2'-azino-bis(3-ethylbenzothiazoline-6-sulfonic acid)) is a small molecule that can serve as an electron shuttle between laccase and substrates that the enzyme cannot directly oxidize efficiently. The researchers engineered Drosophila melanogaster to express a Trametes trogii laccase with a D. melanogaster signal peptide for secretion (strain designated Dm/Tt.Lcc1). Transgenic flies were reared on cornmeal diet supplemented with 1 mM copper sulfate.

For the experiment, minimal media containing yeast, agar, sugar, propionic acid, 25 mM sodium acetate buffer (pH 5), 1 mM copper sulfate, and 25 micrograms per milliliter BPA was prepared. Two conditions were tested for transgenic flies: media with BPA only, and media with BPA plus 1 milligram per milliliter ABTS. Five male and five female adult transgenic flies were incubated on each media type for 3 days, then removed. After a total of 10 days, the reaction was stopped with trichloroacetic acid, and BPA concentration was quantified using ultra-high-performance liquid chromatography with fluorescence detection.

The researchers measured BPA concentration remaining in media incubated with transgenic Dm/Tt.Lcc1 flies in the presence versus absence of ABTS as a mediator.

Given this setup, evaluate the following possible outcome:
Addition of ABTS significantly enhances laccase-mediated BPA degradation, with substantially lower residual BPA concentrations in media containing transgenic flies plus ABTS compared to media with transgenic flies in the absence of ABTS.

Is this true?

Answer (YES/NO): YES